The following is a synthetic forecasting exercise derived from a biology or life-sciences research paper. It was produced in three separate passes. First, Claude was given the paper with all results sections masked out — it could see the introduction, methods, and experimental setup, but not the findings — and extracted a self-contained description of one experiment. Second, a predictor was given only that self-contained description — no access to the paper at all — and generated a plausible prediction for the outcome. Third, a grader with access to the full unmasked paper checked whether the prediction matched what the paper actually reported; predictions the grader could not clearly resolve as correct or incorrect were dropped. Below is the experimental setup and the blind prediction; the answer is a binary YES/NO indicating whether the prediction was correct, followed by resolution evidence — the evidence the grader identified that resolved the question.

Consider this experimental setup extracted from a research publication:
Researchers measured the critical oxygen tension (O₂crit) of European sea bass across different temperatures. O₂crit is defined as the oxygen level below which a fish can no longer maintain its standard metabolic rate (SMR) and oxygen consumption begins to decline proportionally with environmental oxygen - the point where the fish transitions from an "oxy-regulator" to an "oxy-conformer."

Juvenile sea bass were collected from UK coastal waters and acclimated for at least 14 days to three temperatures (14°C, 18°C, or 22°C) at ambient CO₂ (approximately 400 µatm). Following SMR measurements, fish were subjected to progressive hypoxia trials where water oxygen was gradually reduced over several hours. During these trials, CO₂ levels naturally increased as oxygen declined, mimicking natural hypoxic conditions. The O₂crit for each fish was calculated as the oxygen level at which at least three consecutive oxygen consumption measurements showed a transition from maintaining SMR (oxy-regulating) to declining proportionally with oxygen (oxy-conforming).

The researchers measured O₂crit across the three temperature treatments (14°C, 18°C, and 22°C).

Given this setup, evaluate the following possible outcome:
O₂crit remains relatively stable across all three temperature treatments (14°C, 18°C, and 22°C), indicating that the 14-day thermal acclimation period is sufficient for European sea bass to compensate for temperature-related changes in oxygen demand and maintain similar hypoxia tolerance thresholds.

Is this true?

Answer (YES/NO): NO